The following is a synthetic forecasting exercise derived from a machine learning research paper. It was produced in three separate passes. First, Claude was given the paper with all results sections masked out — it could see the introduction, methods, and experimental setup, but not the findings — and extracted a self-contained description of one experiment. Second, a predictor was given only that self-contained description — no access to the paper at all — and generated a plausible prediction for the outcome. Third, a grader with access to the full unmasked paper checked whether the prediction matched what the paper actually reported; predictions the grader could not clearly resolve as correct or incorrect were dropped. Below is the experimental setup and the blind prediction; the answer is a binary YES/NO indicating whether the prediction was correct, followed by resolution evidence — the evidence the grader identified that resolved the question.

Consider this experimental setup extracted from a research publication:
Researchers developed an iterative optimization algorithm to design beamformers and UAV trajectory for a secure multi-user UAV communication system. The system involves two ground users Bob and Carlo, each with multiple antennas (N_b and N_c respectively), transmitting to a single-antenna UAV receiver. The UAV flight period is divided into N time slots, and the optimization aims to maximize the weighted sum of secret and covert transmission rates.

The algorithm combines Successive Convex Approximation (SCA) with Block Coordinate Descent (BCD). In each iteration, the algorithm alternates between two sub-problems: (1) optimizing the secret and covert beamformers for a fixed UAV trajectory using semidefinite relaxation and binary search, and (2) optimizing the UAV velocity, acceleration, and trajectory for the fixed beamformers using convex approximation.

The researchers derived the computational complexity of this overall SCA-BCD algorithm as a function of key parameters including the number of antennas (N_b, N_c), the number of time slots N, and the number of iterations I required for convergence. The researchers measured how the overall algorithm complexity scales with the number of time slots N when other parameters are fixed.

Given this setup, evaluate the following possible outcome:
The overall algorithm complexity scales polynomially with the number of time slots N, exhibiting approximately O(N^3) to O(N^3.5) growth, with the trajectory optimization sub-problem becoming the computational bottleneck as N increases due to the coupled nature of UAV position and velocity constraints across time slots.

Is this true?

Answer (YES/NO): NO